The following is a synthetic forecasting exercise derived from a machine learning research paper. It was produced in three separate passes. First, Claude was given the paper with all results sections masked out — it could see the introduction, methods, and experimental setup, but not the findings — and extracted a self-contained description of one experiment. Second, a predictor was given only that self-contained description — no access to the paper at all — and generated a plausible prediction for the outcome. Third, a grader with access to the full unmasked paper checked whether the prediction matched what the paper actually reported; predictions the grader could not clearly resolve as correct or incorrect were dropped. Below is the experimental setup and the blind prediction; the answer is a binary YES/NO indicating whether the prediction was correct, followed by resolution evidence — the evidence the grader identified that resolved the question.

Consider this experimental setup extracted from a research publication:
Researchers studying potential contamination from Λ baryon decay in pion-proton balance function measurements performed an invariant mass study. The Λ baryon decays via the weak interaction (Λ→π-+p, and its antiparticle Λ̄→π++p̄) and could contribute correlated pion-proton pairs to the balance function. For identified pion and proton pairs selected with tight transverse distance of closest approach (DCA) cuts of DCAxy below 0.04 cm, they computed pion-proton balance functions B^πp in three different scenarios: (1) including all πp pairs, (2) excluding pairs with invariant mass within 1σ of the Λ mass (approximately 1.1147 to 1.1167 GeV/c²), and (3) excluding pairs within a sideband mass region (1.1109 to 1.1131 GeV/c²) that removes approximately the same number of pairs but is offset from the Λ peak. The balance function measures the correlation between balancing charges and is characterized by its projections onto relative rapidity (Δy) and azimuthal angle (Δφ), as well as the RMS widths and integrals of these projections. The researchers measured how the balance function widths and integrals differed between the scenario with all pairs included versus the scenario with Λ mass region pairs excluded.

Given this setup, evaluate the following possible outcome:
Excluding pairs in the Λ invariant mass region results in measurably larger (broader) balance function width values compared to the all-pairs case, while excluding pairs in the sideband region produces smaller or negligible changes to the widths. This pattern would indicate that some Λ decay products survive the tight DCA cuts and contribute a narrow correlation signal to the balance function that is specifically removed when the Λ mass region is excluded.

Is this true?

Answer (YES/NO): NO